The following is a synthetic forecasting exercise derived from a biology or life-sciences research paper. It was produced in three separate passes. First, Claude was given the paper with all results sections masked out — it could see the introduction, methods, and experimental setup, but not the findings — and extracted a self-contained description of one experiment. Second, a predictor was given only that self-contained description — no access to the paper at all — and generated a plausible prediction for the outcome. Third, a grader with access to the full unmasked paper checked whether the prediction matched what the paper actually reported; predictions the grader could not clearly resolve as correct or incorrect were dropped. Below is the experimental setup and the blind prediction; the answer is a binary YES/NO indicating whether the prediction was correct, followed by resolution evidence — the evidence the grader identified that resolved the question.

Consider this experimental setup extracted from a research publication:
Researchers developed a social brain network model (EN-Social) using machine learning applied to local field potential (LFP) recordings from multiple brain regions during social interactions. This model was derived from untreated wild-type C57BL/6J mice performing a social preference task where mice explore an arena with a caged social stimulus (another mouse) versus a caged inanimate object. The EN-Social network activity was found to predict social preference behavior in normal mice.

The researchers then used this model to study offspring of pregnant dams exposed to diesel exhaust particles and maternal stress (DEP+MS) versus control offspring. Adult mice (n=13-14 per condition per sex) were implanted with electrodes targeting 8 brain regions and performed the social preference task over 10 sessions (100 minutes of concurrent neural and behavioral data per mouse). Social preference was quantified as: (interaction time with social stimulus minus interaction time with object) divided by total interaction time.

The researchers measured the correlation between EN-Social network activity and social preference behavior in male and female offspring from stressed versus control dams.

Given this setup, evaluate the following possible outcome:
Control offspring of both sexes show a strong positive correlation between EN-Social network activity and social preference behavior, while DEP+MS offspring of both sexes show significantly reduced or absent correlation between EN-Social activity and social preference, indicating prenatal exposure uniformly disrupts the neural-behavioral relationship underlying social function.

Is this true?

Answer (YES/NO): NO